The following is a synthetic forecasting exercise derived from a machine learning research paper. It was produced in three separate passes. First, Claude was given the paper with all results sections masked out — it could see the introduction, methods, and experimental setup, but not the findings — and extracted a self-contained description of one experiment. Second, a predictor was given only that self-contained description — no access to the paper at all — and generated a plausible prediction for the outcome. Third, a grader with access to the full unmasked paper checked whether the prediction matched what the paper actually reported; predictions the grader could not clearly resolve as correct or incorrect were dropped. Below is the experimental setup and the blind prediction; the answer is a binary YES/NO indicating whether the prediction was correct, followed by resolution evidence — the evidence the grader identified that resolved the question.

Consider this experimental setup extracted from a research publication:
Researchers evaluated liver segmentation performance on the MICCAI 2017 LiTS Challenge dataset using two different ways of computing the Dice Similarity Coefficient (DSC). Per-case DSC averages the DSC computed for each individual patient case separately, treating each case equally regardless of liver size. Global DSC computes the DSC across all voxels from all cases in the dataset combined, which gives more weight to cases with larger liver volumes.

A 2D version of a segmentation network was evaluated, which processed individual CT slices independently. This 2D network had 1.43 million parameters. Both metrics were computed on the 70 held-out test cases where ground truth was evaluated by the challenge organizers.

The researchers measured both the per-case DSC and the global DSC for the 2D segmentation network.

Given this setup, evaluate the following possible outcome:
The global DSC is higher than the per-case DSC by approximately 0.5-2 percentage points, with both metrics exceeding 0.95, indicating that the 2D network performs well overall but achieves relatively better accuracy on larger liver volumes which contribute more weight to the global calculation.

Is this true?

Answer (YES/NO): NO